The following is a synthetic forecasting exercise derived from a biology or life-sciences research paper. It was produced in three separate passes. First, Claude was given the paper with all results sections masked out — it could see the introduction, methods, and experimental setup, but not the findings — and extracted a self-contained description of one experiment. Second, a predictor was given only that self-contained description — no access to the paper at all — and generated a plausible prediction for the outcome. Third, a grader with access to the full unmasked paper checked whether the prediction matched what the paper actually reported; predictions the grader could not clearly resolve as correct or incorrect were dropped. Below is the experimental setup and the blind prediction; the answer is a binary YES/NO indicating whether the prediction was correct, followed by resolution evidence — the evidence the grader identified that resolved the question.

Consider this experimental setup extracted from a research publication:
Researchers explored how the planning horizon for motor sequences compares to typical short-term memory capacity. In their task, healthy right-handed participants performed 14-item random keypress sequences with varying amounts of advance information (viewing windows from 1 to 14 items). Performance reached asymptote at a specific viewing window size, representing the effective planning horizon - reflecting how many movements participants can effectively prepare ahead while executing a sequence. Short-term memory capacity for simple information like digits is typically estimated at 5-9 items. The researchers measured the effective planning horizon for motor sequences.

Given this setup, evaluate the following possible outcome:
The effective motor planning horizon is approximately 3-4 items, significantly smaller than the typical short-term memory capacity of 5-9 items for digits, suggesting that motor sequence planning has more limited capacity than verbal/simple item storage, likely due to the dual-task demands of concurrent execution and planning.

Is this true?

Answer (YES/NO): YES